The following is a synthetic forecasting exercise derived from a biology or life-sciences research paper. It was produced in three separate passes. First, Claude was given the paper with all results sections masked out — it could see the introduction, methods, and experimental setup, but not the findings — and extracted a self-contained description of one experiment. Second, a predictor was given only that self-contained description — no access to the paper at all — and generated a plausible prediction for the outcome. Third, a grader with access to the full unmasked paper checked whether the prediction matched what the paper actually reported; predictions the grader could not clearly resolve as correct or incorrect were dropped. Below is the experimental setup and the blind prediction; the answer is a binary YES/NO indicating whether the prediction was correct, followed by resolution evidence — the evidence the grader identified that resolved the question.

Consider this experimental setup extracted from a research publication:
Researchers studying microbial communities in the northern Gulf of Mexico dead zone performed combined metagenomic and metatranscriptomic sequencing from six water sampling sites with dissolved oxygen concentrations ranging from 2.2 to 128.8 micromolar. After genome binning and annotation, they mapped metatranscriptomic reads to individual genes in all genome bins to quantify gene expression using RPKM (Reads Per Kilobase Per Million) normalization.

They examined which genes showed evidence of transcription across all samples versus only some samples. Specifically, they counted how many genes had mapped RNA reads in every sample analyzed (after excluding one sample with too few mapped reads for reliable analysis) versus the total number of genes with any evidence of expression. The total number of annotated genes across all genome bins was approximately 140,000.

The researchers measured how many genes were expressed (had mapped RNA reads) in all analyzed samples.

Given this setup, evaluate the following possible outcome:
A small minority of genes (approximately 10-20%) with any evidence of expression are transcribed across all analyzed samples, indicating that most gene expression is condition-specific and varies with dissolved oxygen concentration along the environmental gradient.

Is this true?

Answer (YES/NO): NO